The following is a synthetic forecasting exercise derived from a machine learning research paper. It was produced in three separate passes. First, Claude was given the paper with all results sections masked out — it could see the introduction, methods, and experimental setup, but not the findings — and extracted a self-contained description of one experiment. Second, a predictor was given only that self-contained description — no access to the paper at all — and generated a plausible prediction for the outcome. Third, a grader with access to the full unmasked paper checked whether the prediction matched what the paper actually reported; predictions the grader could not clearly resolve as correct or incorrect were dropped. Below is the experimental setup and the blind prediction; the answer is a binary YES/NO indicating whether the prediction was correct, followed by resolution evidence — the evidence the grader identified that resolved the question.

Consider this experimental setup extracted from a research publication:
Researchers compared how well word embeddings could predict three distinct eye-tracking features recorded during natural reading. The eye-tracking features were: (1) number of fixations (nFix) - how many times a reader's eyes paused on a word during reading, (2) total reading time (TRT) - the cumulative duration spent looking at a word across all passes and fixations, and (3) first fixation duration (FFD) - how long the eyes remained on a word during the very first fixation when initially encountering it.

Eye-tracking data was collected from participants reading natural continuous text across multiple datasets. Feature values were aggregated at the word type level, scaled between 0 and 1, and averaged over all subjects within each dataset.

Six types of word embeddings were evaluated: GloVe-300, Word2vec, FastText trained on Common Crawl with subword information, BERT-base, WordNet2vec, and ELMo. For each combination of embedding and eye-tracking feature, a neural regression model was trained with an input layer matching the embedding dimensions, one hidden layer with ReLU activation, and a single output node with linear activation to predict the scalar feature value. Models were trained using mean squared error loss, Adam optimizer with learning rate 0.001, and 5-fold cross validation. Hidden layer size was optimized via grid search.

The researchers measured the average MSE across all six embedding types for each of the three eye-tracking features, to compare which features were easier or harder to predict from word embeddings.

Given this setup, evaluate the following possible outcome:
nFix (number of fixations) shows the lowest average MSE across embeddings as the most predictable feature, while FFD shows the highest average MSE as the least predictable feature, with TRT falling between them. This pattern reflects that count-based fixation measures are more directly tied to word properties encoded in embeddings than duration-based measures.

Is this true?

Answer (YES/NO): YES